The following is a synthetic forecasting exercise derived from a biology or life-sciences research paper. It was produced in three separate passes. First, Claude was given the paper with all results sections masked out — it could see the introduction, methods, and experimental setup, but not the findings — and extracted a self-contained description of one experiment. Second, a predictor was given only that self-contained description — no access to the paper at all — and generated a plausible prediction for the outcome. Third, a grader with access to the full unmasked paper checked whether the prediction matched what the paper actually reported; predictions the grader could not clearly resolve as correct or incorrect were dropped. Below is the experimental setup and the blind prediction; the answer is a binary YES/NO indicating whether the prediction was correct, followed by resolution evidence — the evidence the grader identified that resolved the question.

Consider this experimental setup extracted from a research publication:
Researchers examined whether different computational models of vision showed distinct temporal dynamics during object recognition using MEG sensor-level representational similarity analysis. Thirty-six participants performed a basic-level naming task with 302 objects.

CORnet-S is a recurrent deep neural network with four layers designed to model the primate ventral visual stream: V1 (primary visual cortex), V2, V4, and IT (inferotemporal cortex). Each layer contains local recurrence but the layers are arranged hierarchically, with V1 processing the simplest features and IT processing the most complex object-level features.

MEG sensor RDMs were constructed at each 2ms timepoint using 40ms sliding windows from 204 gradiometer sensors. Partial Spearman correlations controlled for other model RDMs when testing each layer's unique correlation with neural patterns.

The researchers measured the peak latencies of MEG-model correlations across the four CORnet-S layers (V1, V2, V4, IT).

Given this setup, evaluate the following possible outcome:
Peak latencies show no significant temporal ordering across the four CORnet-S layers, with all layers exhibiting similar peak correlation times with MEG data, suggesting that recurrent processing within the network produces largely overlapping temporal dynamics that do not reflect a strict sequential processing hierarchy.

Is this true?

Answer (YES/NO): NO